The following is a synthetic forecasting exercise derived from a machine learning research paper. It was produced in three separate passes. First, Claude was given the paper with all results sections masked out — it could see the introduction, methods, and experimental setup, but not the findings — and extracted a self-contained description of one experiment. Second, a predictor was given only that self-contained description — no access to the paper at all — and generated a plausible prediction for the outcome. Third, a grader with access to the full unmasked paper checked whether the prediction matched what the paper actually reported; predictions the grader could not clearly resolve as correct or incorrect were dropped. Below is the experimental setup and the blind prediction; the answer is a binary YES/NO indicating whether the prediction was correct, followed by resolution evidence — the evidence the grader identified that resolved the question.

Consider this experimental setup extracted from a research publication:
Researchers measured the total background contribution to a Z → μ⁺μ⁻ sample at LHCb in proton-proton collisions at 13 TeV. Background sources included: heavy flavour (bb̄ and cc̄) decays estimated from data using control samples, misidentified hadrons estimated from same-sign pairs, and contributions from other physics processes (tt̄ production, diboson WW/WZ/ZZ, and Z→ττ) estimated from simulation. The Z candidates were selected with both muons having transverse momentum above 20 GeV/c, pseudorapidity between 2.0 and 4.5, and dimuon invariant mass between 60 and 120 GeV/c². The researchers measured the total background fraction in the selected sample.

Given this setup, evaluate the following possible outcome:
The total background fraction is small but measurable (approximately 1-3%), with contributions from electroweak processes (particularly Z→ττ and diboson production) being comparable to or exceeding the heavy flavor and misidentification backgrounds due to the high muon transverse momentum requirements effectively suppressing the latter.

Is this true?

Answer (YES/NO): NO